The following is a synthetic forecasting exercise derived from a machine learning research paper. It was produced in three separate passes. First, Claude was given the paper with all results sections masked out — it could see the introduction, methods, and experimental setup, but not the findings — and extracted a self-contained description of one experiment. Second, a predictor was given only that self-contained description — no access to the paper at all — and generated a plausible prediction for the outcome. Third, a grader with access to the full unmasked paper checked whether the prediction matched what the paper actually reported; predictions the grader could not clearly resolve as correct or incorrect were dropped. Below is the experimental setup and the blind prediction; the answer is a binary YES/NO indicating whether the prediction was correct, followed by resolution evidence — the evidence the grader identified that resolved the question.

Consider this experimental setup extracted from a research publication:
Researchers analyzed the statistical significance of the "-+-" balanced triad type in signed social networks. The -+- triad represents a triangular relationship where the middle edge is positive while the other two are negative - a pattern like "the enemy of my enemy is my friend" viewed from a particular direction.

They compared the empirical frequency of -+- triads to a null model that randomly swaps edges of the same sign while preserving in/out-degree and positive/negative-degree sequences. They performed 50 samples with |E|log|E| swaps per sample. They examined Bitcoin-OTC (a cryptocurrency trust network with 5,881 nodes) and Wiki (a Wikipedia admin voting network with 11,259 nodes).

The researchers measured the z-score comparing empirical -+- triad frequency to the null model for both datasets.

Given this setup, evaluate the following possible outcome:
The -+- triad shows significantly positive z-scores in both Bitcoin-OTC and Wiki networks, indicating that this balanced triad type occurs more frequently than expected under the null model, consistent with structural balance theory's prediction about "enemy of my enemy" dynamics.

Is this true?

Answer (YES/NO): YES